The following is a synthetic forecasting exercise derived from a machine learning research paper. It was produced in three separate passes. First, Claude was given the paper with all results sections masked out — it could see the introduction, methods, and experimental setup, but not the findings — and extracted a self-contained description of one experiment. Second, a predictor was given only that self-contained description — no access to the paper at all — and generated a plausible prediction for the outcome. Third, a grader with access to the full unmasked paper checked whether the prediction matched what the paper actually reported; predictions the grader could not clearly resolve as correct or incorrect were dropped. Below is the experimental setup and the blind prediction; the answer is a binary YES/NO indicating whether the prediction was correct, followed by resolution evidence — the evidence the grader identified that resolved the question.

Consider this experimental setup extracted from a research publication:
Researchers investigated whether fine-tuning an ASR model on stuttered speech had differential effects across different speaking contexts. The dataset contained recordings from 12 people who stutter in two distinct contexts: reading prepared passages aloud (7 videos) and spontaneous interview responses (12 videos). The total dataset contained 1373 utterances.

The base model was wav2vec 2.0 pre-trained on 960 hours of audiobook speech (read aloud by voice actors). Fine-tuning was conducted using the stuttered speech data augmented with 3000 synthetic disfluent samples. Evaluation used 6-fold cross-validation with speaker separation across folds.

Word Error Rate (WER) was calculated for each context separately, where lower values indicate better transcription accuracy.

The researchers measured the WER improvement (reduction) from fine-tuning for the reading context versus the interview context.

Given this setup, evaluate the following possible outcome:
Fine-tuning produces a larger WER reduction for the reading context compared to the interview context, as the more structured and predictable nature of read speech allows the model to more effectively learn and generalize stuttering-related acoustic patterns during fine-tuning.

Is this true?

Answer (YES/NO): YES